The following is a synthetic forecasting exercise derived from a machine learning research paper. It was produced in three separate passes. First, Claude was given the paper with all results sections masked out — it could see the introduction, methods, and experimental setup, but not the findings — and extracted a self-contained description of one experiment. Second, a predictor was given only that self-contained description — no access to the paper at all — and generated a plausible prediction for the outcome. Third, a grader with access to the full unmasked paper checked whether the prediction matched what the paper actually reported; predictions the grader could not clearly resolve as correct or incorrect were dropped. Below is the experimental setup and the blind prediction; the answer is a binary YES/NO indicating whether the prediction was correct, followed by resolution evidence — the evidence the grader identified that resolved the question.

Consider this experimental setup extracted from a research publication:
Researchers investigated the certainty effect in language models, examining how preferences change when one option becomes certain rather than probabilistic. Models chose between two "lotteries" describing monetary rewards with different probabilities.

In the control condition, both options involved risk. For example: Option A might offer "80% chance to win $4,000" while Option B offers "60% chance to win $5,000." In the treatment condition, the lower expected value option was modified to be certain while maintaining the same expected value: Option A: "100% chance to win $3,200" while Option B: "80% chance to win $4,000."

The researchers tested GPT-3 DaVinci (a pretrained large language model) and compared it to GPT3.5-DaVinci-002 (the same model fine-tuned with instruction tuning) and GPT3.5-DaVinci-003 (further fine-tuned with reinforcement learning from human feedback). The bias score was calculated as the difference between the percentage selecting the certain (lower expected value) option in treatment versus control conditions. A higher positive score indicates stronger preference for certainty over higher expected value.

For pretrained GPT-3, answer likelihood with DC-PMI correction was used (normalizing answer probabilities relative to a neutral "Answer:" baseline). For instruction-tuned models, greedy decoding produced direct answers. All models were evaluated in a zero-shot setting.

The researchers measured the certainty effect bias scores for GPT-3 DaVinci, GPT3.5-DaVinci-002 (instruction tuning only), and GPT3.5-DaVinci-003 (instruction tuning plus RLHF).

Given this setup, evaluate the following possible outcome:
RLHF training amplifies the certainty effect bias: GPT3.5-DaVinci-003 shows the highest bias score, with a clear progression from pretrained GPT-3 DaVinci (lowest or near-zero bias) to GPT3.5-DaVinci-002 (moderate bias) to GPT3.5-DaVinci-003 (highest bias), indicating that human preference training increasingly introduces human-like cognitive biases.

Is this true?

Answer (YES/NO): YES